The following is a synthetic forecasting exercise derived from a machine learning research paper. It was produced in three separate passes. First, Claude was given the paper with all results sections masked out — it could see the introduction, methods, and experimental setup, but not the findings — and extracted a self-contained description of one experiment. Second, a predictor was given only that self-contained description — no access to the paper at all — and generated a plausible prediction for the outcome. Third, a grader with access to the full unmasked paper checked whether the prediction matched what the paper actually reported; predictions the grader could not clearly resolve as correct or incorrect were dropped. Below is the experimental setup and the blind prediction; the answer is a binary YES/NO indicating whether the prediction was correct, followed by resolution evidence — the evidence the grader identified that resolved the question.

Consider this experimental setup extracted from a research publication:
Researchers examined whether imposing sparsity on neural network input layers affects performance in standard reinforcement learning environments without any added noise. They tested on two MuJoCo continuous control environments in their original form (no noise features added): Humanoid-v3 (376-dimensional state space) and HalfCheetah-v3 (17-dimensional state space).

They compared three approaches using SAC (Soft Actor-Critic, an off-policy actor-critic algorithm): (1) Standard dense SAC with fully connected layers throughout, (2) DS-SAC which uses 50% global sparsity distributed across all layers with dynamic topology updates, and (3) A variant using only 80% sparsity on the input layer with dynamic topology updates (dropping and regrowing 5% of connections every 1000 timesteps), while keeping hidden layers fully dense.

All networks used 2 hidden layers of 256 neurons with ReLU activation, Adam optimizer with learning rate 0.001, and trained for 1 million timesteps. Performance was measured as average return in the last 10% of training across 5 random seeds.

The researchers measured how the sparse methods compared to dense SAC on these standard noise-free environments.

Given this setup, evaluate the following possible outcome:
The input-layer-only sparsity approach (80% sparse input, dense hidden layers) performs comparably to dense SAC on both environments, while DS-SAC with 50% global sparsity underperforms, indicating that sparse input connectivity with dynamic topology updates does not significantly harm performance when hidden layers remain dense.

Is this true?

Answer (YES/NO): NO